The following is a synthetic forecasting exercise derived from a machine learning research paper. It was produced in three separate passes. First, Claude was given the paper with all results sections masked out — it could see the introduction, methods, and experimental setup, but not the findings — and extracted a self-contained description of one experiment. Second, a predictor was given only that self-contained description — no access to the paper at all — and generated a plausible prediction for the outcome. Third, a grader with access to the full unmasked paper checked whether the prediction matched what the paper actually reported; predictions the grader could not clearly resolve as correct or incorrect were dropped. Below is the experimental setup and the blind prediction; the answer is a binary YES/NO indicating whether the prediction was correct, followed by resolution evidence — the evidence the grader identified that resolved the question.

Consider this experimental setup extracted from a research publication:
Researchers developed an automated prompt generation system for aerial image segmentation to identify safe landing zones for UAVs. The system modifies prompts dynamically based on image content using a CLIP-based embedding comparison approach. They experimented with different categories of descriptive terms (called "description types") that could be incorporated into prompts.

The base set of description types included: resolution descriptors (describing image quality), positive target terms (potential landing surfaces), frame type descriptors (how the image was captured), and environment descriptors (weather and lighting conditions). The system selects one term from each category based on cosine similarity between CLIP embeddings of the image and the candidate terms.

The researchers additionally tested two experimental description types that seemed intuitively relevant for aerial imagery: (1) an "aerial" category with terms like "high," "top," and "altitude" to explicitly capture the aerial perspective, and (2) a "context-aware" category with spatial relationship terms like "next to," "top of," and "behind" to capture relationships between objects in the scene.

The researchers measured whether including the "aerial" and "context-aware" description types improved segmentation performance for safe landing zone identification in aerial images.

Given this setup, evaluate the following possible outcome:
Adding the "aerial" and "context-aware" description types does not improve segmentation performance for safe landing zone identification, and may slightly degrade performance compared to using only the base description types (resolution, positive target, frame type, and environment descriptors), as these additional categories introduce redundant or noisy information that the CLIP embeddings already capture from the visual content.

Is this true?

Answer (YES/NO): NO